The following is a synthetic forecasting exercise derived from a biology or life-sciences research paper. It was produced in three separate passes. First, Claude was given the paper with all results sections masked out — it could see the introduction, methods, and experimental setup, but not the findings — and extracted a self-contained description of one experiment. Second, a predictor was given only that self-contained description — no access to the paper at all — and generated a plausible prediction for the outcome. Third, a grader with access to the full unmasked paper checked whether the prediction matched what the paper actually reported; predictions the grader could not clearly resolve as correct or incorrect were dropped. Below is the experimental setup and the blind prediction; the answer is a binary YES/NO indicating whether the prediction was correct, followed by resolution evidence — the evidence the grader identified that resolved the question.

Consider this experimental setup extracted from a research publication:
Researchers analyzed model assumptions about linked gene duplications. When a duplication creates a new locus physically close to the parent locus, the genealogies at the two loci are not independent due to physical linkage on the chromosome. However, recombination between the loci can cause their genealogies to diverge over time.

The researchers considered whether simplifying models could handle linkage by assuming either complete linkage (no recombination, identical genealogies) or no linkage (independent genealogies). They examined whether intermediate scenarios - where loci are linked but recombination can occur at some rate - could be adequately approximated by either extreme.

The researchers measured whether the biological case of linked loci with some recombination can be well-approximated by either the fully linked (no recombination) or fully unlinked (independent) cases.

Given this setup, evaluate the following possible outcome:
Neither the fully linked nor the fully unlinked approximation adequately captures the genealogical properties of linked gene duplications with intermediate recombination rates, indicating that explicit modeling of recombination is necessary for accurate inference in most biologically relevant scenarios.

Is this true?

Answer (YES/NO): YES